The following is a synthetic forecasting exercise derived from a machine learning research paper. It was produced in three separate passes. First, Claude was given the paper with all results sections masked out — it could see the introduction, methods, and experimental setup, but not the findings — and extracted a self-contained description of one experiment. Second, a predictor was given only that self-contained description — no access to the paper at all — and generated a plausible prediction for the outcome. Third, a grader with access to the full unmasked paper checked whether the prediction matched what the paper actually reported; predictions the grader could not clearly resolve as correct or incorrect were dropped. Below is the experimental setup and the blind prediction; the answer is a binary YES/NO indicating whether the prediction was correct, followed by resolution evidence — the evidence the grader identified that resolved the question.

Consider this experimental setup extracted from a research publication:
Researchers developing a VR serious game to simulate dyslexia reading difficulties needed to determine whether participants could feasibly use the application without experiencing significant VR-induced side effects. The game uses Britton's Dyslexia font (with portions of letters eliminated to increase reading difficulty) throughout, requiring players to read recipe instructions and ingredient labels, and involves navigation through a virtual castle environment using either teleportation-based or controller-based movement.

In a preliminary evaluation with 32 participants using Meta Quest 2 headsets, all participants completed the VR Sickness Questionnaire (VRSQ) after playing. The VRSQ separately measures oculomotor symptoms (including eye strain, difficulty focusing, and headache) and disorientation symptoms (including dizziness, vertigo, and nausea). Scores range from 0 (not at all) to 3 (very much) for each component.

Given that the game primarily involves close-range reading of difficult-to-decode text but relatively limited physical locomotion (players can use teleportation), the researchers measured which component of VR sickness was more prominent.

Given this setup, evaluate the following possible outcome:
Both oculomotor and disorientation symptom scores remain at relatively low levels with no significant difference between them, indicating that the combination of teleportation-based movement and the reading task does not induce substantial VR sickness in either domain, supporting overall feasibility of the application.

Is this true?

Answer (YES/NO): NO